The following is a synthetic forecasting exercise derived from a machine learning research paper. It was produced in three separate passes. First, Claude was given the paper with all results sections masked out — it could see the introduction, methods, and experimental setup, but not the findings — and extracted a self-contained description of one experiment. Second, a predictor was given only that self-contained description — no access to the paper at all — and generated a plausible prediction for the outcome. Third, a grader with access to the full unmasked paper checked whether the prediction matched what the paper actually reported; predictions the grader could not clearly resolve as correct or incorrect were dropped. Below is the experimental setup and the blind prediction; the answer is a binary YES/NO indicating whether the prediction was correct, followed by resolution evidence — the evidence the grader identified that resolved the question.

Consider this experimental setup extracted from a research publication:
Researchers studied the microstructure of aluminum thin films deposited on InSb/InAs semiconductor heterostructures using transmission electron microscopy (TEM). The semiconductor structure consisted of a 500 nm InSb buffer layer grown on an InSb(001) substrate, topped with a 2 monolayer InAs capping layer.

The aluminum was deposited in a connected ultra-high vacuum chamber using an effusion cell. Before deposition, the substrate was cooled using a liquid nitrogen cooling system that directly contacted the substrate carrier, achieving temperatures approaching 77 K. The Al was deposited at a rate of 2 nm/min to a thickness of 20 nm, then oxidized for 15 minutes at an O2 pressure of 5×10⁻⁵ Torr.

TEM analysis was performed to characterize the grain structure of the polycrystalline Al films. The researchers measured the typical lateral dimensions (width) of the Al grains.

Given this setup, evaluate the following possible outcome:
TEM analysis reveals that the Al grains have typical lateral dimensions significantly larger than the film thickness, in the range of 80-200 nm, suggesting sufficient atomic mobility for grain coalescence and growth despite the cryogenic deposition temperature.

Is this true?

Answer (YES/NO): NO